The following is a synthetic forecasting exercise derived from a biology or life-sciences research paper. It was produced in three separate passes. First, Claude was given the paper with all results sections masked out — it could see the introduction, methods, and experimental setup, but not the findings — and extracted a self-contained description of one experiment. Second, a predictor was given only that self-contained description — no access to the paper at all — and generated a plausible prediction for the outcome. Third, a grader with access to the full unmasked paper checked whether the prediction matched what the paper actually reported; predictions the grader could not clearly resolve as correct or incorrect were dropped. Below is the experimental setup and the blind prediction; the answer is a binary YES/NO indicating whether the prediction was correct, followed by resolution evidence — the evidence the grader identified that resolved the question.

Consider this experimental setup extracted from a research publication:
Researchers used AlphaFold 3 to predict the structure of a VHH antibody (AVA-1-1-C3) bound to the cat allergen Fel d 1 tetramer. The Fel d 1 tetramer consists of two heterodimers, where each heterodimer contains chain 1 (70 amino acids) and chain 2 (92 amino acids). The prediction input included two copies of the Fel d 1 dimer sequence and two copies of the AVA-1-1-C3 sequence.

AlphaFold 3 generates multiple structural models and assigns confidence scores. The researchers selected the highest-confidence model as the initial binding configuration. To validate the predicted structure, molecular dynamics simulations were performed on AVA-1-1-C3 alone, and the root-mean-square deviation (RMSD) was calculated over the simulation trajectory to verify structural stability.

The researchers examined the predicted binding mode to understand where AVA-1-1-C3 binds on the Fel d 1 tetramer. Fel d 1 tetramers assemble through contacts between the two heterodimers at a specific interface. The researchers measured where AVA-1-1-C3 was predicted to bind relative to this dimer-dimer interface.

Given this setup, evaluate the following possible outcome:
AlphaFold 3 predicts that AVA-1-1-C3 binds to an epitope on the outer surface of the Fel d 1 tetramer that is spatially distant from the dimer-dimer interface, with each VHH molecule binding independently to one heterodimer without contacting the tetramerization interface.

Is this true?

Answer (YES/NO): NO